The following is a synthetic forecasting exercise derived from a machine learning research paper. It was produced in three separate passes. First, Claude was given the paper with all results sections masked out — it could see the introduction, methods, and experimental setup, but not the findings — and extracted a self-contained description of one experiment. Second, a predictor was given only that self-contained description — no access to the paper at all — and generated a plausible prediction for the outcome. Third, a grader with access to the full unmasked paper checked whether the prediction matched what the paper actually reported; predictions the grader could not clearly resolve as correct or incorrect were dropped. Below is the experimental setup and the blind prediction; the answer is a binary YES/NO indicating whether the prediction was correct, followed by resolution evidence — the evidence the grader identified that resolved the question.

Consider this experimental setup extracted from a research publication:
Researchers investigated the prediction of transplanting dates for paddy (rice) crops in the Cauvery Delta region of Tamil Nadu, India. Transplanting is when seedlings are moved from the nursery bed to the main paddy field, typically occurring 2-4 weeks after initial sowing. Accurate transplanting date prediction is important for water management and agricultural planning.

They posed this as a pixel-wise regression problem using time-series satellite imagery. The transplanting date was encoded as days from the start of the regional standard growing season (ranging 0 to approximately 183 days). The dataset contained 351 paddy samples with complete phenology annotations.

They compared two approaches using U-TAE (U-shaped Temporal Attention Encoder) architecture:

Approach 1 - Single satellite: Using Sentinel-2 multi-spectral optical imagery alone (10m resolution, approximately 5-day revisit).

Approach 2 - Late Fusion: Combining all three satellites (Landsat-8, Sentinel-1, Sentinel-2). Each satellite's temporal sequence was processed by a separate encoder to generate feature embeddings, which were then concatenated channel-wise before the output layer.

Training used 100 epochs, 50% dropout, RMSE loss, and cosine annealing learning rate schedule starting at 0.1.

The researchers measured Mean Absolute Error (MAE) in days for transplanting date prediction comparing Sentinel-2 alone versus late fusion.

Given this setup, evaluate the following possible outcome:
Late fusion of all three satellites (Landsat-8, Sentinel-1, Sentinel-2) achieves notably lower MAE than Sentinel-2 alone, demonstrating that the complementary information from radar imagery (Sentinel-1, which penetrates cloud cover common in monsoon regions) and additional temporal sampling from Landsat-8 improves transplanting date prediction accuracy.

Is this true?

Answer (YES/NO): YES